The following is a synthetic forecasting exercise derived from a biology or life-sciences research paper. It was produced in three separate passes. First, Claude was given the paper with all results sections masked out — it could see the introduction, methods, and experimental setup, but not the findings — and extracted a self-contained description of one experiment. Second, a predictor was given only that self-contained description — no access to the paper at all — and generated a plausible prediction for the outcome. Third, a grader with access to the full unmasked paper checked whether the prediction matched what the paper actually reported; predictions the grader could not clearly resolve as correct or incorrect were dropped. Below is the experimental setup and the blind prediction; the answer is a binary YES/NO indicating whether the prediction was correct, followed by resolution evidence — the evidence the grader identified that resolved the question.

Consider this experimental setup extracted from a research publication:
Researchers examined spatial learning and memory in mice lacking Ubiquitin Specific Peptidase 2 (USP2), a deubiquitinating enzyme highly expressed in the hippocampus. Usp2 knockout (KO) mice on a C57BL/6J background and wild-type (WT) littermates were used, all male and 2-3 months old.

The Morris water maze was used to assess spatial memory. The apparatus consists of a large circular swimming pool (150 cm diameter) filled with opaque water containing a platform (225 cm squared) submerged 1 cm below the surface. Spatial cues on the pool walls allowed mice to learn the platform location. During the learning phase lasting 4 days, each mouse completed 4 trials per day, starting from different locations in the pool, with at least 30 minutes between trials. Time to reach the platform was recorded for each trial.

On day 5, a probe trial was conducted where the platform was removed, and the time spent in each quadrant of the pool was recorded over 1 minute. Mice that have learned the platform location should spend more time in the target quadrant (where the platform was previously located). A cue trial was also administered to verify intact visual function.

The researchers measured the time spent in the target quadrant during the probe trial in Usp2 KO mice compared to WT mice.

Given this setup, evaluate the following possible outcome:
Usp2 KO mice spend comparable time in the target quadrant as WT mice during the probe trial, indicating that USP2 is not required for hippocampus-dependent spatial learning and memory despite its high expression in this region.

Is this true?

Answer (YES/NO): YES